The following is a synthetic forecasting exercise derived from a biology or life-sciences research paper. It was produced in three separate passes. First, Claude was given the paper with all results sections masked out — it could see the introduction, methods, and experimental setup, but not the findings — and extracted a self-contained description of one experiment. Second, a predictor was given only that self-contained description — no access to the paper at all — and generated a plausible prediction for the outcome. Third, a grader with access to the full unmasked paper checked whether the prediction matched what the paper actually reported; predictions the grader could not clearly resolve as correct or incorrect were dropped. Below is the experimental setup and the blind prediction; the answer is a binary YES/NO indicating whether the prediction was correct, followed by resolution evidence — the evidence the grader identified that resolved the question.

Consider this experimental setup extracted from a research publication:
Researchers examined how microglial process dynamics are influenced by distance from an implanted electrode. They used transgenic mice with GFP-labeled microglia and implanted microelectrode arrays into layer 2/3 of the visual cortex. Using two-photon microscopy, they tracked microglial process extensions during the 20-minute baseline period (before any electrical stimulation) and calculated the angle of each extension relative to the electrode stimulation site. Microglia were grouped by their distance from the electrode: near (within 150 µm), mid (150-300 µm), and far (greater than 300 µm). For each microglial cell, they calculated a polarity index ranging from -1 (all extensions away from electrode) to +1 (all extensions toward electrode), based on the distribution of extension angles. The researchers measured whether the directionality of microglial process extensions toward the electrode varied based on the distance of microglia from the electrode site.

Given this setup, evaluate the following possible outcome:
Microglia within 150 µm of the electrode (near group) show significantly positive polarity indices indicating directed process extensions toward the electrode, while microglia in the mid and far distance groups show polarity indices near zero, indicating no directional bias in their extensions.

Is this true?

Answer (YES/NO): NO